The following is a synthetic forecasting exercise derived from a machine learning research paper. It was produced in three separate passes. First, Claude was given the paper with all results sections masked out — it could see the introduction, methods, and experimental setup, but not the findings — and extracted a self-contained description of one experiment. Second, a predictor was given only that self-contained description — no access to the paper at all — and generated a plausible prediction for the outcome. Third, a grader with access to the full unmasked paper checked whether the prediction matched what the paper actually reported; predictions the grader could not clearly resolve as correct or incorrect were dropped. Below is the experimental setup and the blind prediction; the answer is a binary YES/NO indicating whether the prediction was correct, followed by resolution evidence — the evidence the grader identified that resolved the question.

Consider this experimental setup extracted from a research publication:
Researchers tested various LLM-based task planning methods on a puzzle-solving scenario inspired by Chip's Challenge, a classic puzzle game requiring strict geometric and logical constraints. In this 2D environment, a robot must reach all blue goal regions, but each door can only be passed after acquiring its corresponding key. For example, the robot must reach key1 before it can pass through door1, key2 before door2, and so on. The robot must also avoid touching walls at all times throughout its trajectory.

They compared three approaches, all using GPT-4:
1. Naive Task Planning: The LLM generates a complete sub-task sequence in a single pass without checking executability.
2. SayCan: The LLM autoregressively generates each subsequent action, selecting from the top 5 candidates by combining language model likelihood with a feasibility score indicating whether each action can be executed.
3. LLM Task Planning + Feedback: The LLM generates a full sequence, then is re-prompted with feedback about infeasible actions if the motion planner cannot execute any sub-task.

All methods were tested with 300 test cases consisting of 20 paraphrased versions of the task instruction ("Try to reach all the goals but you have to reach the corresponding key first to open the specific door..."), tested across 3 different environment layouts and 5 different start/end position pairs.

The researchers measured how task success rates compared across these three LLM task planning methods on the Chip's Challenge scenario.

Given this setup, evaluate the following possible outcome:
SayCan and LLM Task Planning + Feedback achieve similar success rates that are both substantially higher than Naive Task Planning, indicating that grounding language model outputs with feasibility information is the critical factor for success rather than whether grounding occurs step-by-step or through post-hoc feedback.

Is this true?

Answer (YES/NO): NO